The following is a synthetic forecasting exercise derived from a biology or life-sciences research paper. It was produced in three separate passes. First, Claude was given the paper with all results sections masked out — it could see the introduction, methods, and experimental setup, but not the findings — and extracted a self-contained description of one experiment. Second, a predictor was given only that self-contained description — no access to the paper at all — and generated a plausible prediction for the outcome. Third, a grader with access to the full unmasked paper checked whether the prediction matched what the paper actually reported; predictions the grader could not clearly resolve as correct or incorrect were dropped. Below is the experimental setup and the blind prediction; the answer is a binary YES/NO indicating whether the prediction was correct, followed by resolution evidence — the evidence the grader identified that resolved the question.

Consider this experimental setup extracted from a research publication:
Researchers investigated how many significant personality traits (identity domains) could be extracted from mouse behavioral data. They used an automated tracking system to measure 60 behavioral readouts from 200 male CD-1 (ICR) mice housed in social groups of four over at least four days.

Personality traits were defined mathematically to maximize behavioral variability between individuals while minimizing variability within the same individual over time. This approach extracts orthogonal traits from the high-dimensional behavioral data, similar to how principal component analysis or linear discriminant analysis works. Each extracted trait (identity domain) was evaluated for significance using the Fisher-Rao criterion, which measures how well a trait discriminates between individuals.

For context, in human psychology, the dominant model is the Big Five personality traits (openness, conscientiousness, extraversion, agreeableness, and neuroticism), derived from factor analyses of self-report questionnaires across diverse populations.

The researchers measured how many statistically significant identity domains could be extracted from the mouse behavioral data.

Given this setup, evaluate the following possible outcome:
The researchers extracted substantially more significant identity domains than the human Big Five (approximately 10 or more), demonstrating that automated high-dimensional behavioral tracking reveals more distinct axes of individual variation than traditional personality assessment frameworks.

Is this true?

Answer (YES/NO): NO